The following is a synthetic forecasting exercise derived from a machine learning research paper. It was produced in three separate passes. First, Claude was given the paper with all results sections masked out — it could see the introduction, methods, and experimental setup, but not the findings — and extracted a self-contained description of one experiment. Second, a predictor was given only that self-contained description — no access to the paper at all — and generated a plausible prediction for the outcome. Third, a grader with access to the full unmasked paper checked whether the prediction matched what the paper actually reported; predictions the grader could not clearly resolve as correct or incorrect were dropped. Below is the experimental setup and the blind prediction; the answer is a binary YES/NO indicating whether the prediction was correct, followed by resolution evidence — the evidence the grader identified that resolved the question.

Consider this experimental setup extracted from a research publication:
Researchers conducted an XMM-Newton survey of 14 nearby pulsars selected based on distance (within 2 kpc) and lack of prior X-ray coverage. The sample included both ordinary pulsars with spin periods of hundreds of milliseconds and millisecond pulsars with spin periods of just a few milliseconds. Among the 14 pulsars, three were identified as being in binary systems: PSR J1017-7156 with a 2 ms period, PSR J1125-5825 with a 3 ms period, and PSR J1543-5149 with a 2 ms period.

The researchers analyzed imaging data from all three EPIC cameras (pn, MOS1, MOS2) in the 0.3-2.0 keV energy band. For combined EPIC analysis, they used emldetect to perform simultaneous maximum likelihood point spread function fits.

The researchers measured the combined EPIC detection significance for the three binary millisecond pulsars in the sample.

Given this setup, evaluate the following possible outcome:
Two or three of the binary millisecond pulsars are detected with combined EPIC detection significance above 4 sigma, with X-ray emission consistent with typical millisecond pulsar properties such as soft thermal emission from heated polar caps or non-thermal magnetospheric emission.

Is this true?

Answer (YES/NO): NO